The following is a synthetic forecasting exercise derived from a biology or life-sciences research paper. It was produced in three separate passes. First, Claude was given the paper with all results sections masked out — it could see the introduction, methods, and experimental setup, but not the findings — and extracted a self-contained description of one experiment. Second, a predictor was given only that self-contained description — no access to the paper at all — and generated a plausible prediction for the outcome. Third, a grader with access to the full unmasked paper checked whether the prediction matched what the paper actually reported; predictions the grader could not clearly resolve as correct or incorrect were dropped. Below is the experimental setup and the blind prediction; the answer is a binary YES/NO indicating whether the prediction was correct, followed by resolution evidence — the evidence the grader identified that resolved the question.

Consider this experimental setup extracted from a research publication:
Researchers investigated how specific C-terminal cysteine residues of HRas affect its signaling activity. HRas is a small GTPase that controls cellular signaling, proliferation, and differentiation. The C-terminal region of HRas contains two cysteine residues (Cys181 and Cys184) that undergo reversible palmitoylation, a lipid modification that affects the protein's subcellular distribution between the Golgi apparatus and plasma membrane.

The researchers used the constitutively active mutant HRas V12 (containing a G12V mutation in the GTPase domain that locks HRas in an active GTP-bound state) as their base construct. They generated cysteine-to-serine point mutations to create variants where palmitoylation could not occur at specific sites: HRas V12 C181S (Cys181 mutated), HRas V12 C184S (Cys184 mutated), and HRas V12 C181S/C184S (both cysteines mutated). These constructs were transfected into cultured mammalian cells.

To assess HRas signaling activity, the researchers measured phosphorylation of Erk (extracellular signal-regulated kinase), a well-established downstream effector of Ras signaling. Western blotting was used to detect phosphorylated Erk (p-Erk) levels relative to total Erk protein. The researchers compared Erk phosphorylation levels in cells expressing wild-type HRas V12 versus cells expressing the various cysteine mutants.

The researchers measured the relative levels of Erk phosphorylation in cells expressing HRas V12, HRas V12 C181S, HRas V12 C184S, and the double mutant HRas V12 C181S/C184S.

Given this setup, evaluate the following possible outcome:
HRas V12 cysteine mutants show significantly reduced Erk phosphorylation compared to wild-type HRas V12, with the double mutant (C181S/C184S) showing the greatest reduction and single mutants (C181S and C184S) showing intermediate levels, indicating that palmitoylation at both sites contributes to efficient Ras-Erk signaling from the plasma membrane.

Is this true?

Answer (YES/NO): NO